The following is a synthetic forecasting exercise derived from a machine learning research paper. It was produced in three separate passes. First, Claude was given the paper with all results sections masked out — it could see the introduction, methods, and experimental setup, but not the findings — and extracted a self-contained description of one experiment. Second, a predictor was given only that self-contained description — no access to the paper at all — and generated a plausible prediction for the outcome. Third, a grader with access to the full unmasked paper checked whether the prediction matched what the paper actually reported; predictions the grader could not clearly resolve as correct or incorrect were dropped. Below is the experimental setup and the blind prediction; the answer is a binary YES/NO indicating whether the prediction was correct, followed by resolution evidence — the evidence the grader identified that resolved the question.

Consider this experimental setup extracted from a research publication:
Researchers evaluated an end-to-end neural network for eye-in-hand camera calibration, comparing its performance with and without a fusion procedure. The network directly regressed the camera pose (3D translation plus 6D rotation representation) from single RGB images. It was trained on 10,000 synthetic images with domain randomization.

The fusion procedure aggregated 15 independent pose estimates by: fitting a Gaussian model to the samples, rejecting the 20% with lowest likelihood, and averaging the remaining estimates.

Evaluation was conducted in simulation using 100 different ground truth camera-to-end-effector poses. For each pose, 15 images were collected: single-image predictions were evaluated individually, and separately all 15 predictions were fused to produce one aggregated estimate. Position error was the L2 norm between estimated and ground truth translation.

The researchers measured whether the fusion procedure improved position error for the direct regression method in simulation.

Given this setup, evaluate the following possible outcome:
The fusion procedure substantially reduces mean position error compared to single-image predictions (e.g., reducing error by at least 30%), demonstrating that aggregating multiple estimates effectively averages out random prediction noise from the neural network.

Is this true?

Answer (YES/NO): NO